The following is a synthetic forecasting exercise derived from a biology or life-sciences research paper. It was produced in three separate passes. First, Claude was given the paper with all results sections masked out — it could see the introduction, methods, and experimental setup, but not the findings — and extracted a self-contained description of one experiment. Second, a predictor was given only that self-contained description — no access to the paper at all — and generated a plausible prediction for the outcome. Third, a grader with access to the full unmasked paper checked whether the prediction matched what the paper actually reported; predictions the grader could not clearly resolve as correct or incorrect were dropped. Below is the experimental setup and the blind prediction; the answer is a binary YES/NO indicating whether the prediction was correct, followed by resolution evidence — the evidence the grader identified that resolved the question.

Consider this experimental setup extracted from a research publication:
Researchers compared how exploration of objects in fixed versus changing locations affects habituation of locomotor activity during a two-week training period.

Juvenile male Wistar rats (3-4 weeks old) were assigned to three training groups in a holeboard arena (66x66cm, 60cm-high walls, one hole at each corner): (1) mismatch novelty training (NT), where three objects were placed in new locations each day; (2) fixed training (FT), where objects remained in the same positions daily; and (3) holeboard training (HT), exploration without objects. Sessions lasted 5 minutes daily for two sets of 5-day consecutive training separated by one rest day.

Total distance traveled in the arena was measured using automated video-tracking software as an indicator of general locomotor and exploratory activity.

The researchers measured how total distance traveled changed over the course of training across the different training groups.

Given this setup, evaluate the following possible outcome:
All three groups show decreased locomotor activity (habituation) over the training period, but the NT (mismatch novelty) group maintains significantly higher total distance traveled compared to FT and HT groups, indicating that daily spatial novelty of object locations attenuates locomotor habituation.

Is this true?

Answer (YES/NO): NO